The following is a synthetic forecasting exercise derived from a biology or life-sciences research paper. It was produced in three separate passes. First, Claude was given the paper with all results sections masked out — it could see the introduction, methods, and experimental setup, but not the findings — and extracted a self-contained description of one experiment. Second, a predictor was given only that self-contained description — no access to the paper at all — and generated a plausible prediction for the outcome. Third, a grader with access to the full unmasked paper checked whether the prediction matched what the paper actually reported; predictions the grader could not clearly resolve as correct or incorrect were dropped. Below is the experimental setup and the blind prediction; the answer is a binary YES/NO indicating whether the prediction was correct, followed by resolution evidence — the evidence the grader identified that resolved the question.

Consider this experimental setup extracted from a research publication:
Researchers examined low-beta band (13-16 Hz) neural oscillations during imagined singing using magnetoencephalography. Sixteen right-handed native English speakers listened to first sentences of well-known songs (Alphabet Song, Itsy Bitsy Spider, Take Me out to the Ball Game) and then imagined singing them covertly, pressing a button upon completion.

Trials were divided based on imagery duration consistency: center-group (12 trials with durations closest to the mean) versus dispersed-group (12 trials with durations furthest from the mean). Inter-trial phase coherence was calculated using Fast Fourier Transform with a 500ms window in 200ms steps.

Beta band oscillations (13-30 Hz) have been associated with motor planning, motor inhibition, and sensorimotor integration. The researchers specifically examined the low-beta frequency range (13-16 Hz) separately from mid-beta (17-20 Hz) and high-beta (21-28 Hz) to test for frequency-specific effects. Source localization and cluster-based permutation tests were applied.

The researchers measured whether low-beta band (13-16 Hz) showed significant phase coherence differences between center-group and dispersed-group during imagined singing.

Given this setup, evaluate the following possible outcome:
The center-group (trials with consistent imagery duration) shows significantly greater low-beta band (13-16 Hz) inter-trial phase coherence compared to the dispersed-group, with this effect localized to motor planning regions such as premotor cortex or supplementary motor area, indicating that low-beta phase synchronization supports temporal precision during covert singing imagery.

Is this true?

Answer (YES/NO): NO